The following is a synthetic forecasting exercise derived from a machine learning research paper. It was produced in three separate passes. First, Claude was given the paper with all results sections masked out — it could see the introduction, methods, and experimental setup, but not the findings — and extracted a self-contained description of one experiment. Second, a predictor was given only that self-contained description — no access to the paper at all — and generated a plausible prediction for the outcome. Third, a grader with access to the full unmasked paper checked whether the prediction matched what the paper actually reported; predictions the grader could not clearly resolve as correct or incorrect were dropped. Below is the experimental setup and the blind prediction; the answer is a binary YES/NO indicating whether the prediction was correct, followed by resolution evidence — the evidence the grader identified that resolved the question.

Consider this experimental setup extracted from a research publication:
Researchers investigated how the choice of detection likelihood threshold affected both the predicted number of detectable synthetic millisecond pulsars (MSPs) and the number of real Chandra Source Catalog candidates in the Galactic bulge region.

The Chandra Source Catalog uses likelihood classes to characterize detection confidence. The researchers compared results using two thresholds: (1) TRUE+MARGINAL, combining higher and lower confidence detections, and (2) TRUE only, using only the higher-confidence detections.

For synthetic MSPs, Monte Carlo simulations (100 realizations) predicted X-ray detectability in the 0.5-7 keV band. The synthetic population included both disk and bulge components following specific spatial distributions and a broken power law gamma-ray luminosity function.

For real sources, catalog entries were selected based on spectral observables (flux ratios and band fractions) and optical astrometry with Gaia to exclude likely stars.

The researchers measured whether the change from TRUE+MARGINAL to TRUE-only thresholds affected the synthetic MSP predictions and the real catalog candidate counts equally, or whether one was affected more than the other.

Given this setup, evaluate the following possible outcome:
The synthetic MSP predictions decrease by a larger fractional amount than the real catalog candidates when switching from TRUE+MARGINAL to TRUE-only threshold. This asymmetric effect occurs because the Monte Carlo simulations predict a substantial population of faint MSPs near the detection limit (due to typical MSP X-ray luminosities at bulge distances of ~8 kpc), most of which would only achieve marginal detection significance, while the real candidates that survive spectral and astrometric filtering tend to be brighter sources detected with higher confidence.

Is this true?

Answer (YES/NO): NO